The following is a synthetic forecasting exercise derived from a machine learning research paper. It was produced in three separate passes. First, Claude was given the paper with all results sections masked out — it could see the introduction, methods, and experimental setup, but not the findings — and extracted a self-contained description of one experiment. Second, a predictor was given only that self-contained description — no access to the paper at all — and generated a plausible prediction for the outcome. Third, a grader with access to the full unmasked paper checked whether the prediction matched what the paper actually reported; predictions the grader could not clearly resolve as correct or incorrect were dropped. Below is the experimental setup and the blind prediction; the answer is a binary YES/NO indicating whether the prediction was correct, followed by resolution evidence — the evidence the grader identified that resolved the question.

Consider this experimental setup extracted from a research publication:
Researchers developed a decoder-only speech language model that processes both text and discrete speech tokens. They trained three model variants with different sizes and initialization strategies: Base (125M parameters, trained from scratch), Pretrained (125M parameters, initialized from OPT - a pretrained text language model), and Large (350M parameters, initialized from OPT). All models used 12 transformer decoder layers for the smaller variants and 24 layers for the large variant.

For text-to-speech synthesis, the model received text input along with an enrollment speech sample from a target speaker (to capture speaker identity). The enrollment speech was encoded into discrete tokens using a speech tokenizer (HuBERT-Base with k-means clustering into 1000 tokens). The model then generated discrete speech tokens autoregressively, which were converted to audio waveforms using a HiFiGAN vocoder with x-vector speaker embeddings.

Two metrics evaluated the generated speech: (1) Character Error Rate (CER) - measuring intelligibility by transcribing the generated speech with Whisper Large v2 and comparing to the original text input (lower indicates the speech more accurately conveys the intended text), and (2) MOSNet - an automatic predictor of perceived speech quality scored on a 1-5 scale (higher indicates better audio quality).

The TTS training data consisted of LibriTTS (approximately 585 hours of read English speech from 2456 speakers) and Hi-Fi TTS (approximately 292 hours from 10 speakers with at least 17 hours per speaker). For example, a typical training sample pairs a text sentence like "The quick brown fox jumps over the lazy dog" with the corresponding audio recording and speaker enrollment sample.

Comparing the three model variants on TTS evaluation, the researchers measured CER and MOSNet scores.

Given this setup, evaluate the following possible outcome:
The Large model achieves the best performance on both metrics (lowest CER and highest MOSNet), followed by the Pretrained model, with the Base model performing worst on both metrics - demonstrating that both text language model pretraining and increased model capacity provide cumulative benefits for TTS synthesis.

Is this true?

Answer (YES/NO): NO